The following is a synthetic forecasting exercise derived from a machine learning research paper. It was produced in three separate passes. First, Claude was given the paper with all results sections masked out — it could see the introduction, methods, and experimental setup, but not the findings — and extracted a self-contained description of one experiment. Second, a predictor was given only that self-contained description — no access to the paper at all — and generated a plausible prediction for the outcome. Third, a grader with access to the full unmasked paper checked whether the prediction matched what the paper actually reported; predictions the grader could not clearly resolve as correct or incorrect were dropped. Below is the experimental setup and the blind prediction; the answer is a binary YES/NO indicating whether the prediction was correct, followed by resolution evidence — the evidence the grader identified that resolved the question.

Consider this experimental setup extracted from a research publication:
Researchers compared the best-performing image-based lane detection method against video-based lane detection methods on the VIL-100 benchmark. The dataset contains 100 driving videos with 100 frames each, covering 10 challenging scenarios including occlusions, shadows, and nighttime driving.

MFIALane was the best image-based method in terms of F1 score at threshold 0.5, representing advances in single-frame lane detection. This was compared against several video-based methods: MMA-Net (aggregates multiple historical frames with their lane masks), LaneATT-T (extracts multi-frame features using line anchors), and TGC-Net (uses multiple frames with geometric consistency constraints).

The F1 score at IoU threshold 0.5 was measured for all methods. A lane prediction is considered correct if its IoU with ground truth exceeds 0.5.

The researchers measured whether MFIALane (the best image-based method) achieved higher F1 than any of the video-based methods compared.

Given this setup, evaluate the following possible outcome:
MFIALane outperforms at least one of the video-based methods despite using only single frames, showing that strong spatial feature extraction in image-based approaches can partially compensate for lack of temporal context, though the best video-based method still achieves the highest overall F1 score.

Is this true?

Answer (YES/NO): YES